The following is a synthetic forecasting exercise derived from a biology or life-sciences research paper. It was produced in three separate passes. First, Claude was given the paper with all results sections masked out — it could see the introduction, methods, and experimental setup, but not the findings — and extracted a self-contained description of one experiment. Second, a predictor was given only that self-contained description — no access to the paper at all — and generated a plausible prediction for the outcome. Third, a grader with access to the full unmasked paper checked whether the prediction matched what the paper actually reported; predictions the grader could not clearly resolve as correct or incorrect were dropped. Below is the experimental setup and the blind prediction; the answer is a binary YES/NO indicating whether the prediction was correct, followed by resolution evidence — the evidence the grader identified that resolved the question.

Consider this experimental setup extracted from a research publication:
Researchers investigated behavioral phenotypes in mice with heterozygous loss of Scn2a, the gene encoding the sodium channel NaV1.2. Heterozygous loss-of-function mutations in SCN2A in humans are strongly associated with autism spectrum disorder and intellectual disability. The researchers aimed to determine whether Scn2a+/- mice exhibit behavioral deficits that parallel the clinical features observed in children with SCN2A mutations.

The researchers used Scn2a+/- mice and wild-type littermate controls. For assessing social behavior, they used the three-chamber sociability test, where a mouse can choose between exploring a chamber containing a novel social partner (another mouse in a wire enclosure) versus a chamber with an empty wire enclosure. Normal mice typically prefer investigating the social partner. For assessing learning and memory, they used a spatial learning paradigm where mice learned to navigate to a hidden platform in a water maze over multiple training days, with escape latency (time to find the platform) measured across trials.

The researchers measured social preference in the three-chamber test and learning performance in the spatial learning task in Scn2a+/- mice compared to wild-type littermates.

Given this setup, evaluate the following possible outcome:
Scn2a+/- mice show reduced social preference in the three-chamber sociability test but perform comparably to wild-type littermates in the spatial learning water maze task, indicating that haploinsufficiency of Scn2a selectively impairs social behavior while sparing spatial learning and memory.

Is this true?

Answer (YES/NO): NO